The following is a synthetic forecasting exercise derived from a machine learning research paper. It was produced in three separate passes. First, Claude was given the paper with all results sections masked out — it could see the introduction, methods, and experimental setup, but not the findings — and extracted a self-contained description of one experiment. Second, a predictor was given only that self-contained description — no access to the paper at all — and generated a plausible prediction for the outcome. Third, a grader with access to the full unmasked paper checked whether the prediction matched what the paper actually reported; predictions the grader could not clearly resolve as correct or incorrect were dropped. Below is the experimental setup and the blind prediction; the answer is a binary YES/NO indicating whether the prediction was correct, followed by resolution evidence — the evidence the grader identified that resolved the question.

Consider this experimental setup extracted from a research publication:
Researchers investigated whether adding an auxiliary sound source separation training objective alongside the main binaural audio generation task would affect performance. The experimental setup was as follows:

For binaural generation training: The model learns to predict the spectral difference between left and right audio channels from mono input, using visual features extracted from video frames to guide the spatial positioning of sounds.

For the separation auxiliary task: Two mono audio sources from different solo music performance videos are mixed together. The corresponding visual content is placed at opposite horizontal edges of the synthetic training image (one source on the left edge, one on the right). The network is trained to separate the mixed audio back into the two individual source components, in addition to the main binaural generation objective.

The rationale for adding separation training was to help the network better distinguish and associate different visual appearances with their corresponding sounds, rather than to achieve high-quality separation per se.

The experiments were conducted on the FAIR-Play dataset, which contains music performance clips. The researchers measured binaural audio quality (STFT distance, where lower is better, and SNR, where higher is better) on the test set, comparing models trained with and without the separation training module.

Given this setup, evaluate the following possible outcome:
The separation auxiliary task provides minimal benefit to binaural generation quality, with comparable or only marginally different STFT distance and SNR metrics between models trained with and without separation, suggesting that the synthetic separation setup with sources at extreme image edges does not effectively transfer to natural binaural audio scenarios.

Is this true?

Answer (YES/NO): NO